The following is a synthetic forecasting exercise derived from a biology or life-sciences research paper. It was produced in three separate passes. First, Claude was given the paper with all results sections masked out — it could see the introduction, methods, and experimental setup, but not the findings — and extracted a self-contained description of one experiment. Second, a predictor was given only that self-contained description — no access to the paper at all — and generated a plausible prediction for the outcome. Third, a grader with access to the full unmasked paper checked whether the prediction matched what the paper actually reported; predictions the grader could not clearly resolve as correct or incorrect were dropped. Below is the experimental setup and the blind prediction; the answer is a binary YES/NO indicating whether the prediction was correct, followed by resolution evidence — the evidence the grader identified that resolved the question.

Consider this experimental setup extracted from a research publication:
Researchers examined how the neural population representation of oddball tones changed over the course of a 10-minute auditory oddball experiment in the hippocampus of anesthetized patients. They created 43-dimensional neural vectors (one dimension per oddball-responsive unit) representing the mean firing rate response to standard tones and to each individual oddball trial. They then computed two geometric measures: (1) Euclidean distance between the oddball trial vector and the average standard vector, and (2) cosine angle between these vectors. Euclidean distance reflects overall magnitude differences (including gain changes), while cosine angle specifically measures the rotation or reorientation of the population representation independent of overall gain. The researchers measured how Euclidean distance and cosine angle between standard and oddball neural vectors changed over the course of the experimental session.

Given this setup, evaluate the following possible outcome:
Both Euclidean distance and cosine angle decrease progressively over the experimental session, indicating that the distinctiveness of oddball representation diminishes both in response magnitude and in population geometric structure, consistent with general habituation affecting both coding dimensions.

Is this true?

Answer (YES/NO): NO